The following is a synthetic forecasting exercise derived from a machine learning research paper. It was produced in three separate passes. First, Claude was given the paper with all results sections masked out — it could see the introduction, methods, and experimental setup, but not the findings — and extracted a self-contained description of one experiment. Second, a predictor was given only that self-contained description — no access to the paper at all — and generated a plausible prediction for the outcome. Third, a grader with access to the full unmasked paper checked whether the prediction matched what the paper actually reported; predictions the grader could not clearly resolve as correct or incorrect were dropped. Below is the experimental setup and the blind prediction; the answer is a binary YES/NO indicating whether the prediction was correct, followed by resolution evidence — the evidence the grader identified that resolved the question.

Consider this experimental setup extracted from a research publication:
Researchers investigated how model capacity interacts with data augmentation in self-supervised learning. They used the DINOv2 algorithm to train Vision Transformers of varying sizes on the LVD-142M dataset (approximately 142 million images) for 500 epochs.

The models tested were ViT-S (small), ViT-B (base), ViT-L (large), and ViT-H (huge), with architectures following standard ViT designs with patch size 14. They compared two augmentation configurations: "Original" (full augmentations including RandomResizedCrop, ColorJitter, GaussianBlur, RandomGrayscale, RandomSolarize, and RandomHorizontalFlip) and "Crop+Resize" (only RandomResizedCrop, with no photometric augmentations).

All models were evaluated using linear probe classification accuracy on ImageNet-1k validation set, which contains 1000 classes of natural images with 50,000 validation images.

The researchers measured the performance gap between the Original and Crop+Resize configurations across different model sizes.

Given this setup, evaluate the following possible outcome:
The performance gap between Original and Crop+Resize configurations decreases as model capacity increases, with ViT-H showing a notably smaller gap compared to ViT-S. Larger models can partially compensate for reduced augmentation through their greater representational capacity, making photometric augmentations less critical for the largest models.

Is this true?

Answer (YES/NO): NO